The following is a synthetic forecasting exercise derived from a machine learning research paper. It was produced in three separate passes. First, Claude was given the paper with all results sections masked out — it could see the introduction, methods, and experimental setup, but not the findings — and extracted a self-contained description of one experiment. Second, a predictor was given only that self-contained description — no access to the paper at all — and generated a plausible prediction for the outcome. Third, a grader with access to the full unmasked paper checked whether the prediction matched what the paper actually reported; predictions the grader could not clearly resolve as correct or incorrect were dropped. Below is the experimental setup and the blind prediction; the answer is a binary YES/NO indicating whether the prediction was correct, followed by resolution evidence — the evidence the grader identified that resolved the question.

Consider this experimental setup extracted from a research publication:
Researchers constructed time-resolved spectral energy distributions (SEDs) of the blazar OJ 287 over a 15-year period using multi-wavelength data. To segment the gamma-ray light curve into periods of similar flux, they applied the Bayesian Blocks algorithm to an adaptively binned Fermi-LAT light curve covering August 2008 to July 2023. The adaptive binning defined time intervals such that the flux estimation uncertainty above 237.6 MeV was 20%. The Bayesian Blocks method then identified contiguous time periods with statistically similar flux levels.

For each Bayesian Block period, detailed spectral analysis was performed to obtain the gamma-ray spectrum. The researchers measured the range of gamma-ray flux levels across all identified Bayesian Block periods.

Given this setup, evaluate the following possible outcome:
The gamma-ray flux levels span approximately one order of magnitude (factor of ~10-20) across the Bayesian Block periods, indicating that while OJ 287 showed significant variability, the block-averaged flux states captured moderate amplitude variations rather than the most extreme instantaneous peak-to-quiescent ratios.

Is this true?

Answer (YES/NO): NO